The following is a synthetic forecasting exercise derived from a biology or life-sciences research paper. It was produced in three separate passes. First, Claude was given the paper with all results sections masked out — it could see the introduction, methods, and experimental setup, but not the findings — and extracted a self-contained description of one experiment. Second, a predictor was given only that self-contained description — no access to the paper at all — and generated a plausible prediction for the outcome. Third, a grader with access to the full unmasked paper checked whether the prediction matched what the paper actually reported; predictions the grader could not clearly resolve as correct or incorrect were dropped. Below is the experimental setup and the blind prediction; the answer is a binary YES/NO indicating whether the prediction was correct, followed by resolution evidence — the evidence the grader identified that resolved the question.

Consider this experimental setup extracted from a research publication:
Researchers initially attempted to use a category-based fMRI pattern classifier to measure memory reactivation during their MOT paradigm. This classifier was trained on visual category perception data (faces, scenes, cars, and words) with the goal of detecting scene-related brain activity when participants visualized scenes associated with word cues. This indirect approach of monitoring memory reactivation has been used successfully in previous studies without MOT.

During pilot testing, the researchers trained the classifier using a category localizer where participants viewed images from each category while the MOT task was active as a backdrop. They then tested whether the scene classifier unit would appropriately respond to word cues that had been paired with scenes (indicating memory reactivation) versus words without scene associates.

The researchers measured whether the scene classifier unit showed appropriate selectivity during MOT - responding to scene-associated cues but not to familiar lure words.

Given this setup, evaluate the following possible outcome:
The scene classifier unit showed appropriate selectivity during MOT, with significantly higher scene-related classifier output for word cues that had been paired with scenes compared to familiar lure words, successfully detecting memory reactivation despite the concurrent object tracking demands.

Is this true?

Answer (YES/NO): NO